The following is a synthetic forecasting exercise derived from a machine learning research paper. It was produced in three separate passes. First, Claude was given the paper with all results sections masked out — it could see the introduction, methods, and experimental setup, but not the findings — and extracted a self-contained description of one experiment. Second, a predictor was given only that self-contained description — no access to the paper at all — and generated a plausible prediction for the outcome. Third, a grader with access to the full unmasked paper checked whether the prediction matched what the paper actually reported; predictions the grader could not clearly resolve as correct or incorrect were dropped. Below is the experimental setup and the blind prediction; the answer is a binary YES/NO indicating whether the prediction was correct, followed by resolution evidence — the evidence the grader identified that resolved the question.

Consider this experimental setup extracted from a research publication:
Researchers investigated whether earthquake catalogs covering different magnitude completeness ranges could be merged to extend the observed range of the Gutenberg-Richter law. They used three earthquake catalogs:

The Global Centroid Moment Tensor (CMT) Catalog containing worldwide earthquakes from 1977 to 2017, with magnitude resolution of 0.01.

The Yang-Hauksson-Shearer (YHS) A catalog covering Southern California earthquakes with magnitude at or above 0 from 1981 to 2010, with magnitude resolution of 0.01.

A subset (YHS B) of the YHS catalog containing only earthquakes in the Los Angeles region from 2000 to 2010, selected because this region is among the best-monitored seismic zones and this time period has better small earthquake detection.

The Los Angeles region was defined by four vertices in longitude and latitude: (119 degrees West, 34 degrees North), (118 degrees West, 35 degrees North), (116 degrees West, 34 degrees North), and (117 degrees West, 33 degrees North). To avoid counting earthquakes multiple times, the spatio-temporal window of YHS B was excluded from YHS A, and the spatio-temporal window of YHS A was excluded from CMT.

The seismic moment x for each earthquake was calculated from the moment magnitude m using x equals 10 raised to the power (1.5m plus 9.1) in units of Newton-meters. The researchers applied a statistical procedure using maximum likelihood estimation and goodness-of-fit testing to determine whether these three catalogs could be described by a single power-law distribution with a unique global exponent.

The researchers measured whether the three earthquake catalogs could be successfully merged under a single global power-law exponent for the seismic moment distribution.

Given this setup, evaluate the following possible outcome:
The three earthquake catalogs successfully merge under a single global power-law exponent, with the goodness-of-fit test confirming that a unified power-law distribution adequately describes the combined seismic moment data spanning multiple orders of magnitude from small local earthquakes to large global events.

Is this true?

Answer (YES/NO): YES